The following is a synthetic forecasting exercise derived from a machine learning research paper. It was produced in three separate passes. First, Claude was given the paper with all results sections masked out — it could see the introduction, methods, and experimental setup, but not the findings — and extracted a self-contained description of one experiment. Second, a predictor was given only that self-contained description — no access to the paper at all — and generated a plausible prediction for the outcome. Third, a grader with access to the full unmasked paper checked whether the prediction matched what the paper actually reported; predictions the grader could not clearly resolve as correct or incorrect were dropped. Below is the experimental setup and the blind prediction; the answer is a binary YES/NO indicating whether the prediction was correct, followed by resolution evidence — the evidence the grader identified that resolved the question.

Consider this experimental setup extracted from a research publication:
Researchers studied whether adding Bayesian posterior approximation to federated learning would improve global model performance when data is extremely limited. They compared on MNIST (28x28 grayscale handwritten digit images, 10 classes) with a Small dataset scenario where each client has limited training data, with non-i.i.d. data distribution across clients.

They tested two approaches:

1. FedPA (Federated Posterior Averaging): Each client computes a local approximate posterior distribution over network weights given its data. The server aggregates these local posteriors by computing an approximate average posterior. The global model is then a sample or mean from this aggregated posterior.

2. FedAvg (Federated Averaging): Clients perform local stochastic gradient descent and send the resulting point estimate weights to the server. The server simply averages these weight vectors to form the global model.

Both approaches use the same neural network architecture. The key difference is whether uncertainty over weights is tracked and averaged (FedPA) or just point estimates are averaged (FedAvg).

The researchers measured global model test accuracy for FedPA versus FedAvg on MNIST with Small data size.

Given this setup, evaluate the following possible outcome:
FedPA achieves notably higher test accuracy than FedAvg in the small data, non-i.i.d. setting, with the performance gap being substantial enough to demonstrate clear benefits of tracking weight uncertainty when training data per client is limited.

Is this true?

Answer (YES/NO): YES